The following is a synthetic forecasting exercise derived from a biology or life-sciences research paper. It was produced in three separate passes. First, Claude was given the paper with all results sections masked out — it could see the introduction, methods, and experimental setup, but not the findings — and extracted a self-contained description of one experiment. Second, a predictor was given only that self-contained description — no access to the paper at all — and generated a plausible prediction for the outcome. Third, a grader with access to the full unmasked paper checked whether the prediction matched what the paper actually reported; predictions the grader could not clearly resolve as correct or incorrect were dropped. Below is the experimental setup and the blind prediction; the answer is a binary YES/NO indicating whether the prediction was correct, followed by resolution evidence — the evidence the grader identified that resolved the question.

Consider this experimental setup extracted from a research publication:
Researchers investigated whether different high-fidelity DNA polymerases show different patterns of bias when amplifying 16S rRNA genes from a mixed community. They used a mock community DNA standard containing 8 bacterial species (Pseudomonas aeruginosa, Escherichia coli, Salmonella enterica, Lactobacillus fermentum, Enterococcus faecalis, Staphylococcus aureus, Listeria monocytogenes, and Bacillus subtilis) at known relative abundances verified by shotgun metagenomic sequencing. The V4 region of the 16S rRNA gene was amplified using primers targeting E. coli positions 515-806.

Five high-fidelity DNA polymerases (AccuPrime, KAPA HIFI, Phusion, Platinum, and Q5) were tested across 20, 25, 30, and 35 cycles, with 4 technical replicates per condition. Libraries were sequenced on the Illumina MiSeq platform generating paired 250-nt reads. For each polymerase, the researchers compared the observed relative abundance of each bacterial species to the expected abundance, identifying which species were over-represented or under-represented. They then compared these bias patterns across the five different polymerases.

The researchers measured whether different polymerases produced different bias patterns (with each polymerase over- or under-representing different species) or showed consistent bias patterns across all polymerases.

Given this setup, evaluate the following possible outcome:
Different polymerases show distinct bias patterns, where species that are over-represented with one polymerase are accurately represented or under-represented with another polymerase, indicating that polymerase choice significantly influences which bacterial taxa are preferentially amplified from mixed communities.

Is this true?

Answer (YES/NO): NO